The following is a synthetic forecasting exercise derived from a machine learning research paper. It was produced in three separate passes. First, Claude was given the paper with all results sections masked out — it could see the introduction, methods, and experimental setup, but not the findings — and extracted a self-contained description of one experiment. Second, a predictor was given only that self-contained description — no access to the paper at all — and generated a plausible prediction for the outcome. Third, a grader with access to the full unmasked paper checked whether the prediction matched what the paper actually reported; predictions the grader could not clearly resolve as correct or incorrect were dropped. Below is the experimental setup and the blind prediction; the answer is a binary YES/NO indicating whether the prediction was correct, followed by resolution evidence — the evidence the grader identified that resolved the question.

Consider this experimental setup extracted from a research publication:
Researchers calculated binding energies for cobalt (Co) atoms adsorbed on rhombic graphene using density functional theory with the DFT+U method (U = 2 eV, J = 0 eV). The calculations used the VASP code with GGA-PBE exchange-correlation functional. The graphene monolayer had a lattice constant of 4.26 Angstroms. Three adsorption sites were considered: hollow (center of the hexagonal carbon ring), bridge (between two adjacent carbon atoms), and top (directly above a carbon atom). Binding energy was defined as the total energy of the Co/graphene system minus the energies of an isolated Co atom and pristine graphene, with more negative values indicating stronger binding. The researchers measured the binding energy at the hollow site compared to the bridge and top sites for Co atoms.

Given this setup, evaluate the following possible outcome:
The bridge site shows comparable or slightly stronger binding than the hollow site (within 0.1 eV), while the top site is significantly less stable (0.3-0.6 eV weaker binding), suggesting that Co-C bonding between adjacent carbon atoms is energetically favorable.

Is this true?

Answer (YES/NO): NO